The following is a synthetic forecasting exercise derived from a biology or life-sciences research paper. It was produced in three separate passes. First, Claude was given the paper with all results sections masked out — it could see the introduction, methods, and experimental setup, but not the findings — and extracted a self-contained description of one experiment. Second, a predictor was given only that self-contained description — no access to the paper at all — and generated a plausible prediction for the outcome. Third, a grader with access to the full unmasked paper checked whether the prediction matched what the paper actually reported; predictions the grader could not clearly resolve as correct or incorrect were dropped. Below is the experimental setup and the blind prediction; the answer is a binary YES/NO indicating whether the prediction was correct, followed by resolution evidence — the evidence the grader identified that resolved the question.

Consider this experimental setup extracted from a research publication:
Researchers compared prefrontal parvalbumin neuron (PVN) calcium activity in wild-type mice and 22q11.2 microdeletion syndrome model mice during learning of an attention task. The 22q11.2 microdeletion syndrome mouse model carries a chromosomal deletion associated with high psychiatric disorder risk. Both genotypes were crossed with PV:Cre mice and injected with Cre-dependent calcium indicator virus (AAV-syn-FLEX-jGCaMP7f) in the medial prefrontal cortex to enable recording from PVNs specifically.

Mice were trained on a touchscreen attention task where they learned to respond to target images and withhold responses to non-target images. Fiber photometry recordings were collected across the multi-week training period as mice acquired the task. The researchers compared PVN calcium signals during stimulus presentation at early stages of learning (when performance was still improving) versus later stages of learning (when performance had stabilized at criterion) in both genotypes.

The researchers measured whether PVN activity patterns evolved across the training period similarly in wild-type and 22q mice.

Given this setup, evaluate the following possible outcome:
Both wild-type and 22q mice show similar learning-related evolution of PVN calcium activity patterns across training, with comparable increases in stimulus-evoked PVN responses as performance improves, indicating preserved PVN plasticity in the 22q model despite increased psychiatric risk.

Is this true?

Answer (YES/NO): NO